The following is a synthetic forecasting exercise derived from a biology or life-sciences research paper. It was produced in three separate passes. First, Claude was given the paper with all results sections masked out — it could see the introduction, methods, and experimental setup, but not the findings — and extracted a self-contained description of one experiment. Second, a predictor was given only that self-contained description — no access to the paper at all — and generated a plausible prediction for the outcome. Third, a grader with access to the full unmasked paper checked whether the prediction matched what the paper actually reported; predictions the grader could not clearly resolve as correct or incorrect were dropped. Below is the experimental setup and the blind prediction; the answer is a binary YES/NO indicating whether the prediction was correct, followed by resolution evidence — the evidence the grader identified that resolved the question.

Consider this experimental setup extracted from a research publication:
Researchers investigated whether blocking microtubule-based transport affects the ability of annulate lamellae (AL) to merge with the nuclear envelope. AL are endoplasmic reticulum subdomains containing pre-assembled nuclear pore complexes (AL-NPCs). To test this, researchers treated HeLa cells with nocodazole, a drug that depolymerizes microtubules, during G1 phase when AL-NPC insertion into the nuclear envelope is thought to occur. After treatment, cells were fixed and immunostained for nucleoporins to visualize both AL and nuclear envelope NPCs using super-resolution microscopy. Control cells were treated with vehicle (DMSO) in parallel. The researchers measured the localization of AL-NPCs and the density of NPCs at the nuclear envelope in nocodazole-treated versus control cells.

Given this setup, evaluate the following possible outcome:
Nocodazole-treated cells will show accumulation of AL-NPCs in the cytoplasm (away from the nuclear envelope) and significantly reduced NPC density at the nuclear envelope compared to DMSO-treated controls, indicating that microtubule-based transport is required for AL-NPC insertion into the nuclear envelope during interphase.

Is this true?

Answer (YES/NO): YES